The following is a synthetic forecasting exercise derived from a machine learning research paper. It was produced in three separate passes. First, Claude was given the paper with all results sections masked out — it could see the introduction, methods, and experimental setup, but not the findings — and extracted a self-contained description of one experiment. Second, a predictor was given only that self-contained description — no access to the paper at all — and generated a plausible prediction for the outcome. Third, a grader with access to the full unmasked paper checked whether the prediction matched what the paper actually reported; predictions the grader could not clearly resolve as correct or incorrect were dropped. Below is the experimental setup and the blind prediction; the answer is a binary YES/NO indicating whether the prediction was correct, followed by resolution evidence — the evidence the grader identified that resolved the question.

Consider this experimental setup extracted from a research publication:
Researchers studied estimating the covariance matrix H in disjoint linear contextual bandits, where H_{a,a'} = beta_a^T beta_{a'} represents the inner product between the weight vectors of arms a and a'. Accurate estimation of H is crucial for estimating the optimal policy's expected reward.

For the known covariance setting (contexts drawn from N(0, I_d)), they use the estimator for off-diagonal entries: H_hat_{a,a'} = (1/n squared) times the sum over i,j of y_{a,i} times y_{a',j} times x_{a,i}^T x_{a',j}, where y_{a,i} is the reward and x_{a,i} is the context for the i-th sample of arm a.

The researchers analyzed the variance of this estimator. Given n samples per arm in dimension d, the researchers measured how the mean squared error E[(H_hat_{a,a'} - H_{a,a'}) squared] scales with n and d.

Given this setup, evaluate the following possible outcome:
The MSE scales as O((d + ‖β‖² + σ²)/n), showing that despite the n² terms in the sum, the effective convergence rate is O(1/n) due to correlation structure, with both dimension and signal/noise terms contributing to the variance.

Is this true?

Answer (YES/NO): NO